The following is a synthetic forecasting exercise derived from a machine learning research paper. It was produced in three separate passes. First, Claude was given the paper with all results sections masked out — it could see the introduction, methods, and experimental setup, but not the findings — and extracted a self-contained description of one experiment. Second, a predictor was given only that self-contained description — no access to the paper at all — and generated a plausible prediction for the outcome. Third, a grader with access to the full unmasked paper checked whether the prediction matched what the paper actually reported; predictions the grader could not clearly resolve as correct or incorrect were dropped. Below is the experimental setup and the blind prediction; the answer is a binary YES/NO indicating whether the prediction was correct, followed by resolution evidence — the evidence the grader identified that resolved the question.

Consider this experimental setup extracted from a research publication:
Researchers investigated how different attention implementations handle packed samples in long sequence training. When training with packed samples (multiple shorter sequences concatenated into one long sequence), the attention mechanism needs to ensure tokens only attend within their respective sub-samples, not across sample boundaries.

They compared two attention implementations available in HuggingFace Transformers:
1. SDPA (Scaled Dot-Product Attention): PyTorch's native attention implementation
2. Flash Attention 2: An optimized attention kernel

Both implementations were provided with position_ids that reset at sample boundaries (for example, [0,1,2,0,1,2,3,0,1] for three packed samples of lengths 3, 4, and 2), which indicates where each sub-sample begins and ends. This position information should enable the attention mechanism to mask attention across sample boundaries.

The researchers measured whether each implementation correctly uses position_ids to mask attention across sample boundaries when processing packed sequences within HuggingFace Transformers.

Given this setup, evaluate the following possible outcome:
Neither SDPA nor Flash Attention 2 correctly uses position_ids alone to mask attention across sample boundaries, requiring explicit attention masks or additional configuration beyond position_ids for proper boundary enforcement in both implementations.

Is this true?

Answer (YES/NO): NO